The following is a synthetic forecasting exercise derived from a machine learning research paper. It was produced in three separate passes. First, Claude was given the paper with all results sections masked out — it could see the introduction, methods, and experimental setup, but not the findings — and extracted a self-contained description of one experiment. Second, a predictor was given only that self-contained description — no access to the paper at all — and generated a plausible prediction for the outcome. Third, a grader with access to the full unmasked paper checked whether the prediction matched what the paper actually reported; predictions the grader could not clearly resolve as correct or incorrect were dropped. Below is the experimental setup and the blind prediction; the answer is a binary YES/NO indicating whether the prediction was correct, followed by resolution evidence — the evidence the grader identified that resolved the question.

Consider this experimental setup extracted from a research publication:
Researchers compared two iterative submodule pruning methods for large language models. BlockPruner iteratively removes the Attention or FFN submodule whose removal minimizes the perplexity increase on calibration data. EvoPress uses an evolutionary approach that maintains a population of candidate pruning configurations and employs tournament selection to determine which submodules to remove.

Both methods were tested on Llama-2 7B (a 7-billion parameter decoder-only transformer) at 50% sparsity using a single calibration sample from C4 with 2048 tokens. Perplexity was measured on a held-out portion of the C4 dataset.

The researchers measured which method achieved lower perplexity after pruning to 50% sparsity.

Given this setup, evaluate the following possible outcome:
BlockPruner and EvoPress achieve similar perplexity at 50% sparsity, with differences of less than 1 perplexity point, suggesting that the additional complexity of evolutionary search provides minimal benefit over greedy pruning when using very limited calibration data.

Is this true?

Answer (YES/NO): NO